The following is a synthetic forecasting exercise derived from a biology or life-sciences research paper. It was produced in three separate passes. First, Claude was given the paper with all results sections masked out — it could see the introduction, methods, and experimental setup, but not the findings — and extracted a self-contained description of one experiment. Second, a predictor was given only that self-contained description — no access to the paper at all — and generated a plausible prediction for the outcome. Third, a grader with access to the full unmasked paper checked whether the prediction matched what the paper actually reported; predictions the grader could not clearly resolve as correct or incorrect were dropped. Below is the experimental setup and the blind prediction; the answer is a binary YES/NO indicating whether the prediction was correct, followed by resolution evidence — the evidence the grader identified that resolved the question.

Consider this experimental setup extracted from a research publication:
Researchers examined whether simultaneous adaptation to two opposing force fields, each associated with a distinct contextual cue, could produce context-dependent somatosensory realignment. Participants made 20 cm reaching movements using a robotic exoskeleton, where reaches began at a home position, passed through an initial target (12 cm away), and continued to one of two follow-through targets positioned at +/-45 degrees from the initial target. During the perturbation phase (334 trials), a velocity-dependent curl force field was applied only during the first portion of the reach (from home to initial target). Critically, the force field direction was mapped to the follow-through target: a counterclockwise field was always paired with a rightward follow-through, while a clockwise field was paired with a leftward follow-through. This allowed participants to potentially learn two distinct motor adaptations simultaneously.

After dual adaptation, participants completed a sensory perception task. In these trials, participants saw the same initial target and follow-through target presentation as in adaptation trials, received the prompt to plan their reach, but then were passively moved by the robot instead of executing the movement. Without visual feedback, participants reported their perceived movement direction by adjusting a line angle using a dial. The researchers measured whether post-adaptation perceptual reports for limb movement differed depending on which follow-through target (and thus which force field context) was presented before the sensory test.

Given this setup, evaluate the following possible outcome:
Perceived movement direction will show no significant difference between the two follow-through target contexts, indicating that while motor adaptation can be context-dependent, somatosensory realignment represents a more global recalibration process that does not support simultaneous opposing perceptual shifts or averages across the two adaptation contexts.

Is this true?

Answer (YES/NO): YES